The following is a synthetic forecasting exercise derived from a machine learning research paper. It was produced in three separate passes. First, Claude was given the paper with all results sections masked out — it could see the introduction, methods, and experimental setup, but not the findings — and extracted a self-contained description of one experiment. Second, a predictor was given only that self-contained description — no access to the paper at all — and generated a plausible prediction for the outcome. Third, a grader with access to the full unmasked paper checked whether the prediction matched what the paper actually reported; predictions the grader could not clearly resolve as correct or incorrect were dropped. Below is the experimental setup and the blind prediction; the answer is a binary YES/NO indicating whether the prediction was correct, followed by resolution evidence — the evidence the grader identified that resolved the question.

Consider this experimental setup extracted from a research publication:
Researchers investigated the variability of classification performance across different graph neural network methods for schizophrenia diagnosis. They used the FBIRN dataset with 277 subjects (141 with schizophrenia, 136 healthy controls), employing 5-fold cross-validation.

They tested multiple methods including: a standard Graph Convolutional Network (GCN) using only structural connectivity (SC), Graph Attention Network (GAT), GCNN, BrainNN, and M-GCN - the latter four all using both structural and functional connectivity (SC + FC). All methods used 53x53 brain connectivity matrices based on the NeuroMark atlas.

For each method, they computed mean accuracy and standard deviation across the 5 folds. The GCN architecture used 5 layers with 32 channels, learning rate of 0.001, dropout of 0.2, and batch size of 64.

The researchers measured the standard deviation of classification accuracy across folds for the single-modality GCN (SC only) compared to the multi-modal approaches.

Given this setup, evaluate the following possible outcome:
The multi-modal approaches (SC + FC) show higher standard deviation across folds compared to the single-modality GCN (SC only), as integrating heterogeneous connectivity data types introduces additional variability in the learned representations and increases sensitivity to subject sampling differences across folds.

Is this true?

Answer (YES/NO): NO